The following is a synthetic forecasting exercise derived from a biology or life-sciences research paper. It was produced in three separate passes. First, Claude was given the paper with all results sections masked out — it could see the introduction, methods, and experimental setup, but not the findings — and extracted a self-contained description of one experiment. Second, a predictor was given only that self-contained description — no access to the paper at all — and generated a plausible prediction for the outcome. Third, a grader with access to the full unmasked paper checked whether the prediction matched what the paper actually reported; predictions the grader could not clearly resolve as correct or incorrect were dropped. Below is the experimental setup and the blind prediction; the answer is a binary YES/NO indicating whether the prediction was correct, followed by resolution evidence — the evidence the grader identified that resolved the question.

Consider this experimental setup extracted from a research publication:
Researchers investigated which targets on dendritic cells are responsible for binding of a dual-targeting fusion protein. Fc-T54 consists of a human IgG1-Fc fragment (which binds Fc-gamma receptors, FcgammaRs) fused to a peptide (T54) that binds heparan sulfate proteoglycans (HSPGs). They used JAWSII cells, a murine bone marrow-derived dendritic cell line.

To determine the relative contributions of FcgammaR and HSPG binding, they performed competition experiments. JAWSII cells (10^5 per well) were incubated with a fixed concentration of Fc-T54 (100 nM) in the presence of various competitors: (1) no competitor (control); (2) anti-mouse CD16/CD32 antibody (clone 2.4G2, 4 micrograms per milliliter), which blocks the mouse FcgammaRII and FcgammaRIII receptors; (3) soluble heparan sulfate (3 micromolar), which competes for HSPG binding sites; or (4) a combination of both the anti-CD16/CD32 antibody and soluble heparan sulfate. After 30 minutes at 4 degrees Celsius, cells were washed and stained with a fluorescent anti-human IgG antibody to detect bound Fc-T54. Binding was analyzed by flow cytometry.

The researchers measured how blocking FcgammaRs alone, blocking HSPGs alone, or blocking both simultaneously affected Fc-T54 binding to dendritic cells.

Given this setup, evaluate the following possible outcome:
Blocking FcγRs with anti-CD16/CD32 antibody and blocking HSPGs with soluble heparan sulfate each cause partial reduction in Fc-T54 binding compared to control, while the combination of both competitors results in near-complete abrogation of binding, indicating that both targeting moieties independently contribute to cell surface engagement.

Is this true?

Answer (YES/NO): YES